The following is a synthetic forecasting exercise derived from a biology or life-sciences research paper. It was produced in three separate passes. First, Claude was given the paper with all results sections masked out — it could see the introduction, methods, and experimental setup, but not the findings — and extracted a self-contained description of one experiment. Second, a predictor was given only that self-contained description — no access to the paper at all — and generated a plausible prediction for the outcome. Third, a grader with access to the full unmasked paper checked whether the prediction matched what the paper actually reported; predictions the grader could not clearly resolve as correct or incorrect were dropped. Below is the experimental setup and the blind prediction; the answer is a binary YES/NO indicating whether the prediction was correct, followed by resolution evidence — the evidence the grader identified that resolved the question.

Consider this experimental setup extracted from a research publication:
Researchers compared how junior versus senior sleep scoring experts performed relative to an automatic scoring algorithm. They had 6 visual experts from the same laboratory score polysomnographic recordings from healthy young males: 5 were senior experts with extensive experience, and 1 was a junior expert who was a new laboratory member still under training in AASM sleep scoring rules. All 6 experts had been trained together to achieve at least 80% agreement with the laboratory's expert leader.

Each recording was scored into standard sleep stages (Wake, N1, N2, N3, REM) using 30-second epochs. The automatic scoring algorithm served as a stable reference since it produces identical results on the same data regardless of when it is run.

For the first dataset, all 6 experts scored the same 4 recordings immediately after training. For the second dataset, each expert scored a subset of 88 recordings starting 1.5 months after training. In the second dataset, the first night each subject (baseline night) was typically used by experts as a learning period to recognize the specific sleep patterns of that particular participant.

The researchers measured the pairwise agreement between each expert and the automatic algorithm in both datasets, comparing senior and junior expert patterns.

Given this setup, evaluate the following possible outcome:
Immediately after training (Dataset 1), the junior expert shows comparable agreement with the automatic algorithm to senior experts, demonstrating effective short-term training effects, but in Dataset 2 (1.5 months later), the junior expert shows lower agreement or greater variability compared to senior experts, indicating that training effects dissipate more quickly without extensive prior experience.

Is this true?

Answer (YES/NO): NO